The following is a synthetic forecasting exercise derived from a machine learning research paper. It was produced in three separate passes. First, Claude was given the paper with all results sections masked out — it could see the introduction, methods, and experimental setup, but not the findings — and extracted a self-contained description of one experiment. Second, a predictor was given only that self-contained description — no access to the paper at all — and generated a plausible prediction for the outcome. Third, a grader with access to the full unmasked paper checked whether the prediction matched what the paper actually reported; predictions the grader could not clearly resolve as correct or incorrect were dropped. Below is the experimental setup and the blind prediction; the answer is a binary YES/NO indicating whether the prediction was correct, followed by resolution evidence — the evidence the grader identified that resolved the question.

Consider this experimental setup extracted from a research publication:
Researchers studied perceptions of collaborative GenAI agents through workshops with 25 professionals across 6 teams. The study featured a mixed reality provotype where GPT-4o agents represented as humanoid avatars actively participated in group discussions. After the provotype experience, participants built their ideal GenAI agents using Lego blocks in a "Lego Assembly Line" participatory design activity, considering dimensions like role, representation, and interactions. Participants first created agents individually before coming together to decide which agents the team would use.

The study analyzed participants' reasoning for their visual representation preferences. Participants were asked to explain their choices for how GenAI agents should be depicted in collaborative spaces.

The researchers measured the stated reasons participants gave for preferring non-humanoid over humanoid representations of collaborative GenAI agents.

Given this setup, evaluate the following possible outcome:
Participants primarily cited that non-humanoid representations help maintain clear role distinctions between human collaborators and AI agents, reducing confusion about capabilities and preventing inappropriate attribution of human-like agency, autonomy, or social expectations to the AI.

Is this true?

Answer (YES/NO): NO